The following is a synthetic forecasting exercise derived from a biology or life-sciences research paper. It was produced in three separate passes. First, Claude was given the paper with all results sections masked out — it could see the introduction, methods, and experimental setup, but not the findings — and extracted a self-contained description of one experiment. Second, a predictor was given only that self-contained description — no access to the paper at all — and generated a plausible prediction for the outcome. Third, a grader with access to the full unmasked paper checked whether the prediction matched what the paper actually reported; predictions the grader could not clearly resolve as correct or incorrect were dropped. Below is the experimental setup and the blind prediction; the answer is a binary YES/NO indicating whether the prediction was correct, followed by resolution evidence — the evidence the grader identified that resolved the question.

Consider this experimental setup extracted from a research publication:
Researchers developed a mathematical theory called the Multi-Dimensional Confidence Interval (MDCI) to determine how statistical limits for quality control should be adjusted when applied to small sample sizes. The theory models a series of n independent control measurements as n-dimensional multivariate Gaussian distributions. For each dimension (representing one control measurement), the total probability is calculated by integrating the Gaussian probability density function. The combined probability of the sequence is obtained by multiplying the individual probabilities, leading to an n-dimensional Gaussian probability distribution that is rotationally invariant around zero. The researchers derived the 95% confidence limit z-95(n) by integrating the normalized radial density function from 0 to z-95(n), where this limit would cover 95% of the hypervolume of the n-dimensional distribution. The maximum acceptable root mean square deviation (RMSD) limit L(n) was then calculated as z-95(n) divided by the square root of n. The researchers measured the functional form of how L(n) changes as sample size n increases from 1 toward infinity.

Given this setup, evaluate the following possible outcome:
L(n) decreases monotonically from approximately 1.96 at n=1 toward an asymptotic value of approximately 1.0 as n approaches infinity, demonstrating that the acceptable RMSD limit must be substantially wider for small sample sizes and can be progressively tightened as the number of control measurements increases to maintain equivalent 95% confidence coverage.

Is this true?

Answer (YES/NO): YES